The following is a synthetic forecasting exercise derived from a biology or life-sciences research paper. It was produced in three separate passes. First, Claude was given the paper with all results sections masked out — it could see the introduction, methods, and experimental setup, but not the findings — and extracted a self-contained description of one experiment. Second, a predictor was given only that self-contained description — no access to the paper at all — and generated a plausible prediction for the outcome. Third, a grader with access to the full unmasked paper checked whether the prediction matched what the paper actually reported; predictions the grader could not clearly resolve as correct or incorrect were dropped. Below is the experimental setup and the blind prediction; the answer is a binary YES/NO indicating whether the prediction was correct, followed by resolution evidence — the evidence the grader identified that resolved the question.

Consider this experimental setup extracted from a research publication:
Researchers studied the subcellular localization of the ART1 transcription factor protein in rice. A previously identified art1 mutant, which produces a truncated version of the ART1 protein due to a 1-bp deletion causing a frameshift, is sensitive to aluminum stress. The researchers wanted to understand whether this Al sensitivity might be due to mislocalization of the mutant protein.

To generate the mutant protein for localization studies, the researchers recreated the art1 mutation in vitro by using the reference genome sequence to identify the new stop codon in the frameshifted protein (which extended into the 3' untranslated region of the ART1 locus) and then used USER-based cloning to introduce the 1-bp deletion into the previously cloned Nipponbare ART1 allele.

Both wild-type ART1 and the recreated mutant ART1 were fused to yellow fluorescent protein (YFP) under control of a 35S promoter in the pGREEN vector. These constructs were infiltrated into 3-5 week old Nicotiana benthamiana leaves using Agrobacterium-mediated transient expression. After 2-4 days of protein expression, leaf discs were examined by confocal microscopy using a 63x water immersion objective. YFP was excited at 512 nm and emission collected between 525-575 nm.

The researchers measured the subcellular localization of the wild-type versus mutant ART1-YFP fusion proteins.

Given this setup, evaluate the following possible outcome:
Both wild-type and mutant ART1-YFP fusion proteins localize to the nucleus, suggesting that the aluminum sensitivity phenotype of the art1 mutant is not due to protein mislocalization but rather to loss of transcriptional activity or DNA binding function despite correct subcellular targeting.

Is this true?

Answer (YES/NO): YES